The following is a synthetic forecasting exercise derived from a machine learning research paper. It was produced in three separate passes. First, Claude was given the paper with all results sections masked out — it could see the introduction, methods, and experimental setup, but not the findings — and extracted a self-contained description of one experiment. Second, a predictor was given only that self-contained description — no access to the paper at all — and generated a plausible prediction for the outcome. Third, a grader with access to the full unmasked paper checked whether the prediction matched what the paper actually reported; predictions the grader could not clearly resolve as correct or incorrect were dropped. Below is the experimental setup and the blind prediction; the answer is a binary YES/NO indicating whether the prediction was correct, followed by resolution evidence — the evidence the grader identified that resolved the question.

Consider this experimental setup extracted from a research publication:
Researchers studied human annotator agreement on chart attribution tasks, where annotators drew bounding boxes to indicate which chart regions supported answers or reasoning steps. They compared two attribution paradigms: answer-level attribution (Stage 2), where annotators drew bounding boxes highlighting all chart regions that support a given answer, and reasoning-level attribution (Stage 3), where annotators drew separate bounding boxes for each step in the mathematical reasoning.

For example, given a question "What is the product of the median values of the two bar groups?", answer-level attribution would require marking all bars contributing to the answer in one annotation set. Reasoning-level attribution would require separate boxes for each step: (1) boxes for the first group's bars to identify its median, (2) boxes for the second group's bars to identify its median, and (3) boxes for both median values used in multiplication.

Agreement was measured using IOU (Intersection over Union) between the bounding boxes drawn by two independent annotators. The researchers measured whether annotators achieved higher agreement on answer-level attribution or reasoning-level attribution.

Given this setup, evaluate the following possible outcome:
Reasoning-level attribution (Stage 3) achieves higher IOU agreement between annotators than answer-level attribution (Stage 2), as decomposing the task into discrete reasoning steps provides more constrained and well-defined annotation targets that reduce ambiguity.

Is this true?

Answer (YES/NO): YES